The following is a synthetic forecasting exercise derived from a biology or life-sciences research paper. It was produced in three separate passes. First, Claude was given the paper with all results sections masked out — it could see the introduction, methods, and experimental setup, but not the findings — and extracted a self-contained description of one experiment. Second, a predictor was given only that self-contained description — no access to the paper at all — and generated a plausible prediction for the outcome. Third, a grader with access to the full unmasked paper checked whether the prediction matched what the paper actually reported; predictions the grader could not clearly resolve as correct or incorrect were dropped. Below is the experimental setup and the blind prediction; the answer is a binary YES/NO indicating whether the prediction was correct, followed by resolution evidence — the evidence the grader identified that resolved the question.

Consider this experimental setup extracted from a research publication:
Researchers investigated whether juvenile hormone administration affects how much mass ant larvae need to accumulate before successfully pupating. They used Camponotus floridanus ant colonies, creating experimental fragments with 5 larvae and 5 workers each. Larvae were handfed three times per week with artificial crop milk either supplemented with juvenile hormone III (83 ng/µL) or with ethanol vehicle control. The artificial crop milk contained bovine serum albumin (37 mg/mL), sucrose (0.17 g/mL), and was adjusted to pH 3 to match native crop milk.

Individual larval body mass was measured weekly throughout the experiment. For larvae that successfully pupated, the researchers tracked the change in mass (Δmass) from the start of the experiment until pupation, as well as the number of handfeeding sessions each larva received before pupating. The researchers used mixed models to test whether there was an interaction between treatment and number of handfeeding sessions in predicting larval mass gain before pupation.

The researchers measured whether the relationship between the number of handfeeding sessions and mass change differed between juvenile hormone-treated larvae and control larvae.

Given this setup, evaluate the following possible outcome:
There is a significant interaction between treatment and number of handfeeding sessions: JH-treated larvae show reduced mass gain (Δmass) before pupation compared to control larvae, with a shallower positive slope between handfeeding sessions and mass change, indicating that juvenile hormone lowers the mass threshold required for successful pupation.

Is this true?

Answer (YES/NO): NO